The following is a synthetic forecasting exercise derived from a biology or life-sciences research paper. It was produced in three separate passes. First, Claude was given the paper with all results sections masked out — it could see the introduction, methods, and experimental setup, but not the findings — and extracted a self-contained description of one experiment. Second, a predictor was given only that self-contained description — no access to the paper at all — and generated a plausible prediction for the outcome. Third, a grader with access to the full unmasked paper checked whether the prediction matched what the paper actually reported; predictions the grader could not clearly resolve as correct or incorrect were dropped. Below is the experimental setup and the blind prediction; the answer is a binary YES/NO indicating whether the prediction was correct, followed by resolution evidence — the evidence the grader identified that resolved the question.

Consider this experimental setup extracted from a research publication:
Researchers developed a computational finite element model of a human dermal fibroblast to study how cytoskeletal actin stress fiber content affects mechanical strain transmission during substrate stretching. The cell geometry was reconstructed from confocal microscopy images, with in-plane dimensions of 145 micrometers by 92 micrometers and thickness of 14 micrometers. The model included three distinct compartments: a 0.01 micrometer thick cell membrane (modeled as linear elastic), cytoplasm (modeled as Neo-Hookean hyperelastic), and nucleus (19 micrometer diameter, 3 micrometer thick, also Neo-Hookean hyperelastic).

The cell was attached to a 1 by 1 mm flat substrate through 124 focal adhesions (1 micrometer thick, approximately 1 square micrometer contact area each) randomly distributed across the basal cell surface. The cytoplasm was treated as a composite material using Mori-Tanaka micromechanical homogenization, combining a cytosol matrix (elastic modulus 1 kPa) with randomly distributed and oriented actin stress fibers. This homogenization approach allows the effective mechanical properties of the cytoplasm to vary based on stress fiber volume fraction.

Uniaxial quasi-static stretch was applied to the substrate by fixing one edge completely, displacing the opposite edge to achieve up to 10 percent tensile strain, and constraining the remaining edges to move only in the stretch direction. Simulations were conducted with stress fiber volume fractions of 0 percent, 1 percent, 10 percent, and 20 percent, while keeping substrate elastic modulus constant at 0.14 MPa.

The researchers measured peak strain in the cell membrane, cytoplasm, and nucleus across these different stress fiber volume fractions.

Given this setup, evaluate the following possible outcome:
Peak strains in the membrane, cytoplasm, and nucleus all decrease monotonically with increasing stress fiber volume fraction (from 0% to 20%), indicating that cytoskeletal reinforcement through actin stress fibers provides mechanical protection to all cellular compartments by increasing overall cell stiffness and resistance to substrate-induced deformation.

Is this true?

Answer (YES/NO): NO